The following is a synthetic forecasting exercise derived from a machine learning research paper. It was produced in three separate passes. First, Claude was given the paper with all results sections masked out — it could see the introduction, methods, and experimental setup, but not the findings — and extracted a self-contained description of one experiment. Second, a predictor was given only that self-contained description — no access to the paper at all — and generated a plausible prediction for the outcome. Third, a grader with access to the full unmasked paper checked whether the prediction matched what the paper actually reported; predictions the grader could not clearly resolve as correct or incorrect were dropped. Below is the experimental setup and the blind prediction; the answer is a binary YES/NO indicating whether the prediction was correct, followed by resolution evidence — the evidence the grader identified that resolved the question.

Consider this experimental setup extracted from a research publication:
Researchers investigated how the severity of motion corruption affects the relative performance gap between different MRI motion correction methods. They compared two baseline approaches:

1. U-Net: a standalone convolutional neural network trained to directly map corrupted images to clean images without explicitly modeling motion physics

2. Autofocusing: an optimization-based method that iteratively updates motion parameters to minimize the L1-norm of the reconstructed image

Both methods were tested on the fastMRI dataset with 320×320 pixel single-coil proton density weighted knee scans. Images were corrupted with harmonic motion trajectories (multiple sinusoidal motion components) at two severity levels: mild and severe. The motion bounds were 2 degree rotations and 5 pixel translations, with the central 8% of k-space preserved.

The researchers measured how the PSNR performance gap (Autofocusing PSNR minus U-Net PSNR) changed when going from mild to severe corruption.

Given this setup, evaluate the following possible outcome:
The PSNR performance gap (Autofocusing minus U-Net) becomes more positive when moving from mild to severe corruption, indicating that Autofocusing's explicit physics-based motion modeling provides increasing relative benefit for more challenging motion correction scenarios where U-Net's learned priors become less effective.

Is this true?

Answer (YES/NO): NO